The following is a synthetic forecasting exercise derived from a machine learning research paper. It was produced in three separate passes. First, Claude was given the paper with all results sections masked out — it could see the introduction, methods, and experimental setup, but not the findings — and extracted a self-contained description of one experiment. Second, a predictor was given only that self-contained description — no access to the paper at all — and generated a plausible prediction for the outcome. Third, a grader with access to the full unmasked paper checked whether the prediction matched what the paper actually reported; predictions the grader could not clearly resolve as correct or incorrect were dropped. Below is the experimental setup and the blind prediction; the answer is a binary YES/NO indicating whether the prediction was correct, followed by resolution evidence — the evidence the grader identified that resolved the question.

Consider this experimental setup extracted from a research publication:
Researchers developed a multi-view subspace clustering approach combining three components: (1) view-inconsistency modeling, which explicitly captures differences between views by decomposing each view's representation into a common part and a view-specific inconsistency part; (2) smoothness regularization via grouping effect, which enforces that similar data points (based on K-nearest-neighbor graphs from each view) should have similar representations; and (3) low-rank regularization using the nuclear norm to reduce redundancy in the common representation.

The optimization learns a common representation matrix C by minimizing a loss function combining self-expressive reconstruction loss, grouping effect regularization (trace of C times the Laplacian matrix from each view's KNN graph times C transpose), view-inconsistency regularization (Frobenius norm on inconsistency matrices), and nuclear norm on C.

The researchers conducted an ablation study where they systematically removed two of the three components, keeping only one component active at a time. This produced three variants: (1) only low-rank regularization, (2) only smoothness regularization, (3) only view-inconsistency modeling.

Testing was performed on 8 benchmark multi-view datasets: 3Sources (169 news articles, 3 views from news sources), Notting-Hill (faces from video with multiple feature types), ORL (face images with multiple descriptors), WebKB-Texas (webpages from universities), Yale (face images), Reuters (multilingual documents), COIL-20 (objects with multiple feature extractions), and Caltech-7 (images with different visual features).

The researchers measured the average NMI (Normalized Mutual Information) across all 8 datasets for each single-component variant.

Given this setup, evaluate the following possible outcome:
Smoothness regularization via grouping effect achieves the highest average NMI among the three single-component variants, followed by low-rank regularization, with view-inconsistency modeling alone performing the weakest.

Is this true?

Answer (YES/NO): YES